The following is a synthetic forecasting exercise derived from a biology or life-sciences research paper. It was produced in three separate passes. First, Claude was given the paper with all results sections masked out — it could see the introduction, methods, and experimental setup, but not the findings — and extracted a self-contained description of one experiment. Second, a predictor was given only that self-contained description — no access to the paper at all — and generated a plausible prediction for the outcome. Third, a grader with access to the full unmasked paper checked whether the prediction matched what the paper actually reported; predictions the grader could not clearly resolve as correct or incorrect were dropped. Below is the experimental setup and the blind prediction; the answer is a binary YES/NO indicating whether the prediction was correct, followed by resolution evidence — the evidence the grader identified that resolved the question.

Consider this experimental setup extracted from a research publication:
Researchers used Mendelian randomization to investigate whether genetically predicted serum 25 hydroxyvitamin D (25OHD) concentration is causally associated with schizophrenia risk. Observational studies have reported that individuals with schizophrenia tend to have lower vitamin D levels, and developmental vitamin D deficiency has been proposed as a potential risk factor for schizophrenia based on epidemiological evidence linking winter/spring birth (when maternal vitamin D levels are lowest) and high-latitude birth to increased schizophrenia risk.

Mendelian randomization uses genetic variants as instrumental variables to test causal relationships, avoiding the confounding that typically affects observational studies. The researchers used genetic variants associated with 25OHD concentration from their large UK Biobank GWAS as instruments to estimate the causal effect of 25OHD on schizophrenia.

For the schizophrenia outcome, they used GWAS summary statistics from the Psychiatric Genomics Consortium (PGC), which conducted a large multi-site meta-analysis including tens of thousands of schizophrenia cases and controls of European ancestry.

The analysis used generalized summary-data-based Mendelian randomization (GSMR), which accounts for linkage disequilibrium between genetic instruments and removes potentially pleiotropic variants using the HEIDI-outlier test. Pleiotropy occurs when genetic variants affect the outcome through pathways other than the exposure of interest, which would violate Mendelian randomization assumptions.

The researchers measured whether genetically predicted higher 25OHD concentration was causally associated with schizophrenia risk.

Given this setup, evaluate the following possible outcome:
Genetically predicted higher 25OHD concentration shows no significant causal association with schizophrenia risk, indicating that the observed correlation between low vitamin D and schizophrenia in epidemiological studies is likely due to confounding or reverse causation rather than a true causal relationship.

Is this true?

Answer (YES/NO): YES